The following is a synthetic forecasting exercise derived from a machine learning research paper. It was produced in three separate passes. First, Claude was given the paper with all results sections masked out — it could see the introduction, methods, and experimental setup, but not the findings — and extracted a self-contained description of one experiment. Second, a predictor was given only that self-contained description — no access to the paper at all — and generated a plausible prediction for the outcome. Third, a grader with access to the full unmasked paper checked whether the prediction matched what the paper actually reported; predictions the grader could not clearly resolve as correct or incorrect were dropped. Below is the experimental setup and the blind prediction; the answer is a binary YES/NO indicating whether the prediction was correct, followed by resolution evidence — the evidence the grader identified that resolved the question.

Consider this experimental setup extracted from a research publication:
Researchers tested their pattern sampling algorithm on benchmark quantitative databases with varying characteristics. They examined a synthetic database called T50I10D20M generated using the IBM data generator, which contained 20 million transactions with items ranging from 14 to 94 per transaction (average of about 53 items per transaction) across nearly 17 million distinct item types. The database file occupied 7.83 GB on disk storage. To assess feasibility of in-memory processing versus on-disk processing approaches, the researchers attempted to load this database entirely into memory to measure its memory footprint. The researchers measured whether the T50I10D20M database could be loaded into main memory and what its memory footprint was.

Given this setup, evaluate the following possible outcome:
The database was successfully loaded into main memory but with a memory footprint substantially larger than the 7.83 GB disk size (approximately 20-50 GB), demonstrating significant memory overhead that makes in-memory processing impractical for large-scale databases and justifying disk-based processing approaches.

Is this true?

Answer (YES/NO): NO